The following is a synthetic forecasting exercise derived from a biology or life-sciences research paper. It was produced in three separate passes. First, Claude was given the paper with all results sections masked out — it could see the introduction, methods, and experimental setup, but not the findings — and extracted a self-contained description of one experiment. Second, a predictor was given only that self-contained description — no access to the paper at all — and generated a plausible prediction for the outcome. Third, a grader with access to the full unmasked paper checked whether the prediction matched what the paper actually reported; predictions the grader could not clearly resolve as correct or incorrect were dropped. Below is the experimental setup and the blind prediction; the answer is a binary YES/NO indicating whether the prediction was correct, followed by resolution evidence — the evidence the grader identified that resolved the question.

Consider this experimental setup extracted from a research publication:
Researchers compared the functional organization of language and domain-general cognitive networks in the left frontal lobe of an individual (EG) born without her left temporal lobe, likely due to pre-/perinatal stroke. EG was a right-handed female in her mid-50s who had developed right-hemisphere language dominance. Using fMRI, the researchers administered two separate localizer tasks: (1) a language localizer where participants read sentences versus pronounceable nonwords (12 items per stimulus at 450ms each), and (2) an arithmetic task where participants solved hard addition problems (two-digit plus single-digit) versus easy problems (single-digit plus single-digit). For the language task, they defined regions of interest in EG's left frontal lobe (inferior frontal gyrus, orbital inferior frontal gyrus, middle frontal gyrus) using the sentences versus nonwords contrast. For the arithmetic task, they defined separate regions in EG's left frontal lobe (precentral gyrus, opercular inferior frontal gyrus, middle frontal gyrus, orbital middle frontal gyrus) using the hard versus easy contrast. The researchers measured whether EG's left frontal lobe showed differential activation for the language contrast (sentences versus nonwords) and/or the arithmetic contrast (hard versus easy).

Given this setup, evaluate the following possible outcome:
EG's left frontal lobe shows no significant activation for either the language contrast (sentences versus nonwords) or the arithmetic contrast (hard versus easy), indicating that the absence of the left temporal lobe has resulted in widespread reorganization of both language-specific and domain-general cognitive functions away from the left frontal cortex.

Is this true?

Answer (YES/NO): NO